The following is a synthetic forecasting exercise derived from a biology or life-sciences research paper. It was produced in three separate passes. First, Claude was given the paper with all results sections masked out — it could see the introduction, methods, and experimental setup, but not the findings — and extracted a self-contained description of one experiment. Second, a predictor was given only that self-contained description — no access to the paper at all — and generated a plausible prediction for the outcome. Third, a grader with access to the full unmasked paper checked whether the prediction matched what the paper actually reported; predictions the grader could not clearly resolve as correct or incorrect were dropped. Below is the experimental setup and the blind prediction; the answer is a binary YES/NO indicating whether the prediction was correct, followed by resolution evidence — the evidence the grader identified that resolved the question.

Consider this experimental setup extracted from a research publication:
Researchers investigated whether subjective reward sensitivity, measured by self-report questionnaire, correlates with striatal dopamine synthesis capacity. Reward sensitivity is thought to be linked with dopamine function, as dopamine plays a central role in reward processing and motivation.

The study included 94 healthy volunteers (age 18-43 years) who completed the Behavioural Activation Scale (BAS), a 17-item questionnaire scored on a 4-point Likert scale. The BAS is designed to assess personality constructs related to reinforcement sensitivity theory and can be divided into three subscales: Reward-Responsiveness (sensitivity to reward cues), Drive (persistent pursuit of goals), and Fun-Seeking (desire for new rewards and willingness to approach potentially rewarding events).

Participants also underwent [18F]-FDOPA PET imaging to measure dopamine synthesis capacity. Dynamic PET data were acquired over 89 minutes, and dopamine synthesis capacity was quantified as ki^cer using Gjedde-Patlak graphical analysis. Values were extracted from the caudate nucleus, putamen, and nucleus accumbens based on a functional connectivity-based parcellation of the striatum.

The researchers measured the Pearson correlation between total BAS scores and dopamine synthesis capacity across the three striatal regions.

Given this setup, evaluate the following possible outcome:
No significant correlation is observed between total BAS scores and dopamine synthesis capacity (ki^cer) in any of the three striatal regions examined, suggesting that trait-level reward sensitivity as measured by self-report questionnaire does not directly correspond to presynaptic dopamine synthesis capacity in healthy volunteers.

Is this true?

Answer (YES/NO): YES